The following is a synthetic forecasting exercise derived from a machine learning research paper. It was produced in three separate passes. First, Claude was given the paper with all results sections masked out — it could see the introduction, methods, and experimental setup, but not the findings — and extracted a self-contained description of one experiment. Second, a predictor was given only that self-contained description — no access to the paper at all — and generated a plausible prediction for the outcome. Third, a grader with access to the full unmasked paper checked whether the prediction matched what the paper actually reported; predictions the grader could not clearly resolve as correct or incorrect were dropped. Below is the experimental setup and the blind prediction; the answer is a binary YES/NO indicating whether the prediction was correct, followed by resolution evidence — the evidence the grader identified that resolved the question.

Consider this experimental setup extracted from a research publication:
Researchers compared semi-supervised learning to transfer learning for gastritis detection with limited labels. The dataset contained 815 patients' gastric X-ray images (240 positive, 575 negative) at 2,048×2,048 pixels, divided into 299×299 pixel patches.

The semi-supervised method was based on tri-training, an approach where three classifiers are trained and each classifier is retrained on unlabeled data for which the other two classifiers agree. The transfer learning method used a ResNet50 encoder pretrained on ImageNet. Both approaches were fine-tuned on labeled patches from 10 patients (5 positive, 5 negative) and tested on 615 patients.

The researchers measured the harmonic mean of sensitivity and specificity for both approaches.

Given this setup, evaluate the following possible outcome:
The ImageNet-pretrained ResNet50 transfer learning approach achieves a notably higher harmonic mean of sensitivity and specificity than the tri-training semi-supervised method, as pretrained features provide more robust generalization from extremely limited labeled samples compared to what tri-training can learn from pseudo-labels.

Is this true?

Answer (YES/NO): NO